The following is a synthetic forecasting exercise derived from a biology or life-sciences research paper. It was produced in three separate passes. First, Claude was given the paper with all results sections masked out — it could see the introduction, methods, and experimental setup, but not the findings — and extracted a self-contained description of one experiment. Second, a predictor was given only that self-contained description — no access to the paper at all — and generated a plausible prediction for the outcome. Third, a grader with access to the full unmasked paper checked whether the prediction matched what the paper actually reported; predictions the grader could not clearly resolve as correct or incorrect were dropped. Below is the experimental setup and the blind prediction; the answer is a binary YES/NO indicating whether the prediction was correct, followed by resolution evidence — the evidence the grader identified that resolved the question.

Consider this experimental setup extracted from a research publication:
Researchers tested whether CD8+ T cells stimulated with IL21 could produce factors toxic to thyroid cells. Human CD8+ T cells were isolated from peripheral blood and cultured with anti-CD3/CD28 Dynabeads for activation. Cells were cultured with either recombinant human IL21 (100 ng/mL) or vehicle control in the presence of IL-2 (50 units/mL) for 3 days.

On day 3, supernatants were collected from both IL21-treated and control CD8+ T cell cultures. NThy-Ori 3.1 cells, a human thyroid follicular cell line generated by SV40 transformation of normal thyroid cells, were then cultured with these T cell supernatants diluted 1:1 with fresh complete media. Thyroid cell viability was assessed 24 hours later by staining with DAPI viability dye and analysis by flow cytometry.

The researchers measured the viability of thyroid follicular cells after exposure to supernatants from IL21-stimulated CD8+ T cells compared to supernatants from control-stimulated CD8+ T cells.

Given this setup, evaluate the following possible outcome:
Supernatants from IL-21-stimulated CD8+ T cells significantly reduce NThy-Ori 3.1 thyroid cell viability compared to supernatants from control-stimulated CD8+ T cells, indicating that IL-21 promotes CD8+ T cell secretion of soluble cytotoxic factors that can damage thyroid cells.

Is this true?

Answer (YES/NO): YES